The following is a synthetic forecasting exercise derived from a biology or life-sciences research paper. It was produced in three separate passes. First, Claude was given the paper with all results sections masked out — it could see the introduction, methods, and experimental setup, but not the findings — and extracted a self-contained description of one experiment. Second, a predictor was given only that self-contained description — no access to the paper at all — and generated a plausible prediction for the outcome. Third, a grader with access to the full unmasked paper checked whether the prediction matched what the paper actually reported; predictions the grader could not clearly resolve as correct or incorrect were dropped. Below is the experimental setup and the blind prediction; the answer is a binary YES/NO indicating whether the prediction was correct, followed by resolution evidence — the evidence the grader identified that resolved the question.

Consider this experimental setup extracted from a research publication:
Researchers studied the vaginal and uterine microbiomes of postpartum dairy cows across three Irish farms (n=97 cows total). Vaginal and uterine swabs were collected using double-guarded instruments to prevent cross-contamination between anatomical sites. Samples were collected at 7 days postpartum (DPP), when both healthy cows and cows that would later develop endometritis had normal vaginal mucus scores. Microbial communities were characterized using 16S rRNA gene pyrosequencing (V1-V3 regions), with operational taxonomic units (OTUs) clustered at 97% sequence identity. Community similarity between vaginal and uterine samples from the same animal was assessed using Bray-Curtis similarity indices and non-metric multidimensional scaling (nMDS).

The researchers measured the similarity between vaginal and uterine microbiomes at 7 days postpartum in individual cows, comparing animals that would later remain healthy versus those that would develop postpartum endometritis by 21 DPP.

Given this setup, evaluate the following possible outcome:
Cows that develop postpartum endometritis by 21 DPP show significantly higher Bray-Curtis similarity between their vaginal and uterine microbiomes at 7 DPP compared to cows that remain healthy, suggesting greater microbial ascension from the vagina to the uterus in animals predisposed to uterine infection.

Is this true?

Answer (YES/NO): YES